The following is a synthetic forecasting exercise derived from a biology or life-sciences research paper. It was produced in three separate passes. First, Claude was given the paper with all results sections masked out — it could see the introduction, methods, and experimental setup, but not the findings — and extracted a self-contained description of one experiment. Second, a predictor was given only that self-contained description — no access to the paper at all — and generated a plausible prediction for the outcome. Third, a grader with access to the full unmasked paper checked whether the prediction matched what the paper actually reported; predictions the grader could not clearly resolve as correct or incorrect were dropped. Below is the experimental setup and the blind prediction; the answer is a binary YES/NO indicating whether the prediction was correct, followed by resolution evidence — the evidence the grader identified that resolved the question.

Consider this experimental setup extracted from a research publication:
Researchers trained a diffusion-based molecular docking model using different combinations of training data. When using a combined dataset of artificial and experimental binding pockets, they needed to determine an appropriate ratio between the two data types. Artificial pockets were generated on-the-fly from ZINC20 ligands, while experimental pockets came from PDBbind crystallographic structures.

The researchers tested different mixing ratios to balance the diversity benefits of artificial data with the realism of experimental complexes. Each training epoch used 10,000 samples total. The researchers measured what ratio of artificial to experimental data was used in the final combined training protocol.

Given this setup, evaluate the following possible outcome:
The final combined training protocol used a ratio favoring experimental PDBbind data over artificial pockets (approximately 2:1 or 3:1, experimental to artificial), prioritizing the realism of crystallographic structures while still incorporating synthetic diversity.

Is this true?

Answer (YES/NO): NO